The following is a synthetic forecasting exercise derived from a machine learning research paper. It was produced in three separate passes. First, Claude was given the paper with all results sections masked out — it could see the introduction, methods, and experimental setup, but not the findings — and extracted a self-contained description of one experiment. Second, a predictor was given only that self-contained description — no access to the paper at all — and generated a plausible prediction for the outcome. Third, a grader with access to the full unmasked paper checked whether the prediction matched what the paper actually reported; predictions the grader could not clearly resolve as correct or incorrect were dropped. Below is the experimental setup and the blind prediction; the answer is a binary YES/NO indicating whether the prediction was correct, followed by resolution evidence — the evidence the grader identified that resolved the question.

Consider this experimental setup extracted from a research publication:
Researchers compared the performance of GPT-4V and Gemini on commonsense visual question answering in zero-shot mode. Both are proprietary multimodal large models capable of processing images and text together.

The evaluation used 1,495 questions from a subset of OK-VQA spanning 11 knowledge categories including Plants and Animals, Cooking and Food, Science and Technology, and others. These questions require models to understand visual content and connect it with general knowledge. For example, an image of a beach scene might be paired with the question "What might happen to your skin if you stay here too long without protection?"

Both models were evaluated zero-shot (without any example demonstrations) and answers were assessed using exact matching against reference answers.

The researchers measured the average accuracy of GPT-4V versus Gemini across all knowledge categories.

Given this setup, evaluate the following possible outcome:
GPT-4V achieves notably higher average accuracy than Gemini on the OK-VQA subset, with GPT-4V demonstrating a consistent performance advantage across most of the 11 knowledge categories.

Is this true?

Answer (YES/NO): NO